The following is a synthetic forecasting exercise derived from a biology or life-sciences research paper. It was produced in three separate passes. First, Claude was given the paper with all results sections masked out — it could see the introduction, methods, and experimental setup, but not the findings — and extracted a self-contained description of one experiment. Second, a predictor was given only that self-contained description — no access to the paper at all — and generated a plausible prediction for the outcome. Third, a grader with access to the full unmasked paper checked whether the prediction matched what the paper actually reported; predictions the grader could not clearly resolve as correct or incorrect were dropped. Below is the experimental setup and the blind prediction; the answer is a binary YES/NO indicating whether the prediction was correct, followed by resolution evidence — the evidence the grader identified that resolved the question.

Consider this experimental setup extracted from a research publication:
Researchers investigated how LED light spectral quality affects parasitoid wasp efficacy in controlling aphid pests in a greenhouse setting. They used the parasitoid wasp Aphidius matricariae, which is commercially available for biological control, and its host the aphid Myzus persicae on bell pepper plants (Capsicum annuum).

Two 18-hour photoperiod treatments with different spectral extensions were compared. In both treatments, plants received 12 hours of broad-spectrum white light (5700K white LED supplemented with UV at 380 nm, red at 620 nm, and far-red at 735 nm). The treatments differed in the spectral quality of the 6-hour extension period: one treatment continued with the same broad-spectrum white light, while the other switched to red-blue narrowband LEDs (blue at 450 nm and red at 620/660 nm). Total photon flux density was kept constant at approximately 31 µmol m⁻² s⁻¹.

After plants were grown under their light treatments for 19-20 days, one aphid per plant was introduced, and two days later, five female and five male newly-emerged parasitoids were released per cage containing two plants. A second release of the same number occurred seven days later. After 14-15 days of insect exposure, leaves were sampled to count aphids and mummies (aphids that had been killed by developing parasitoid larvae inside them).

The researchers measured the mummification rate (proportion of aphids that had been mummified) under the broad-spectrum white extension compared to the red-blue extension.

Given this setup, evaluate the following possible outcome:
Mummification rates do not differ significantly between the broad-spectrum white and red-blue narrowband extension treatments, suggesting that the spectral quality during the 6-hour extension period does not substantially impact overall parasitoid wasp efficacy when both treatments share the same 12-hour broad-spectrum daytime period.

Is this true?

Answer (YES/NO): YES